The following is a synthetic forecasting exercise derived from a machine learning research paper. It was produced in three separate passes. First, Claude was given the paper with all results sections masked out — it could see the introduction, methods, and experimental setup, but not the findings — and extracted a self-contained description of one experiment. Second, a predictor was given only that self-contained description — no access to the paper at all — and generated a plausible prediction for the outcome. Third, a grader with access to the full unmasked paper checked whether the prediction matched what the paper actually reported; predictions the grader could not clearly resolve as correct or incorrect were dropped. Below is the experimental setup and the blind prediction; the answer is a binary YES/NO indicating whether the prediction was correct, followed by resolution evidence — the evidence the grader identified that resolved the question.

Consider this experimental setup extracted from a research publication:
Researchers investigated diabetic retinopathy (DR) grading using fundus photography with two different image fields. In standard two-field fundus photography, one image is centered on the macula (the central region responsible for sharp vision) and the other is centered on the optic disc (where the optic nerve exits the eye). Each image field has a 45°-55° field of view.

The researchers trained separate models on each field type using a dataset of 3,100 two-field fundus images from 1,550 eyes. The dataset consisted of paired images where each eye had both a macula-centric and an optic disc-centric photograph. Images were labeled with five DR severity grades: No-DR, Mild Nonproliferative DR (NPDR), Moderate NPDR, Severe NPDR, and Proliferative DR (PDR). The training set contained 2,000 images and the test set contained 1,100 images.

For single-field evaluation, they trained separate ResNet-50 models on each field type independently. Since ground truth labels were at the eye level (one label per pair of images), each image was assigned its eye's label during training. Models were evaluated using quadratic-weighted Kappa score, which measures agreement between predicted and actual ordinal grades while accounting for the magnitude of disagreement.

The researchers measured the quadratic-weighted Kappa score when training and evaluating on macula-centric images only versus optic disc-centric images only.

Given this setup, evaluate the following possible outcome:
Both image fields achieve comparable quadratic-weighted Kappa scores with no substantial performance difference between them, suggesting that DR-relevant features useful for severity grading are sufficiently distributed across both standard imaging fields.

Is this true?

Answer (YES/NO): YES